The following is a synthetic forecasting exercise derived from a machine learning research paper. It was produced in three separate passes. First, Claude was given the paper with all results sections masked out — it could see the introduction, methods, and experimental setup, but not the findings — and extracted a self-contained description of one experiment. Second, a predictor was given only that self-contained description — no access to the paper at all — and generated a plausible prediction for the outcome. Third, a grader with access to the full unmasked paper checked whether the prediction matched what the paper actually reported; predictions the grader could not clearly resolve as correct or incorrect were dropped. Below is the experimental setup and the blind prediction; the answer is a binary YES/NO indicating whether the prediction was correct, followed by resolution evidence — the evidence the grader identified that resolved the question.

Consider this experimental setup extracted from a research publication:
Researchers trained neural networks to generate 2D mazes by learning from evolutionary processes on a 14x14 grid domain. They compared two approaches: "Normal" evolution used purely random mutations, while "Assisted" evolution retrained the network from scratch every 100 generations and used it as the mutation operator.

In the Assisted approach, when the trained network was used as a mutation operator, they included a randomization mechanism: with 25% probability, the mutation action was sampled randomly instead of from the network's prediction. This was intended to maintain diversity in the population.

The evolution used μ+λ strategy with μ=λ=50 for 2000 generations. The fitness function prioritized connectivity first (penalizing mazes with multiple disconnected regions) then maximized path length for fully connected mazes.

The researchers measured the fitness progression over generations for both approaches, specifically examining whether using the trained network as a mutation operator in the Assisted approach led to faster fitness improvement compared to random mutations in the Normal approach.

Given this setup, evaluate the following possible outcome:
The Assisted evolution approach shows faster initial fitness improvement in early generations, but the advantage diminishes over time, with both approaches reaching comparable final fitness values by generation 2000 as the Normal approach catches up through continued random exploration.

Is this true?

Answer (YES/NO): NO